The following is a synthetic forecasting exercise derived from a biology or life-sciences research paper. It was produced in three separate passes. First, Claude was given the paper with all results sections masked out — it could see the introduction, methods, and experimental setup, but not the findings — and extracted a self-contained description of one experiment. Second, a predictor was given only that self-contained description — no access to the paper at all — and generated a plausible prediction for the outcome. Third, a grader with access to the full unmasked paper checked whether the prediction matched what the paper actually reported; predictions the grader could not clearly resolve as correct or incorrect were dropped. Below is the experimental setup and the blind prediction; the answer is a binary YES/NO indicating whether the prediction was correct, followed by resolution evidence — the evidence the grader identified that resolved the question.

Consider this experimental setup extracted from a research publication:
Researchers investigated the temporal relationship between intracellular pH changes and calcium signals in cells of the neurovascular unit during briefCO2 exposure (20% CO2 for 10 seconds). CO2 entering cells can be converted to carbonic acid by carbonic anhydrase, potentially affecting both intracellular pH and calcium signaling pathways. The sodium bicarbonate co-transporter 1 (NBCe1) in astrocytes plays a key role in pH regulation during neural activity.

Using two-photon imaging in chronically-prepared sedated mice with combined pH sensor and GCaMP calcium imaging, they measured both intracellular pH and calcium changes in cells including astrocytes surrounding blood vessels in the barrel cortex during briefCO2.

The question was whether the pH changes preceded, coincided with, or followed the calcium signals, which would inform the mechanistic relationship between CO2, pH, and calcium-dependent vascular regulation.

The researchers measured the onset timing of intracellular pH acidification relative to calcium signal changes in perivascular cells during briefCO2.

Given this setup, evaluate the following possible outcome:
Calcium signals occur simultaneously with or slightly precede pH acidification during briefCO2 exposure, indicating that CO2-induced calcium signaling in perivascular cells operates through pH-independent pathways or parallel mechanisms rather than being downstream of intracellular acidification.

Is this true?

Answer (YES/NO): NO